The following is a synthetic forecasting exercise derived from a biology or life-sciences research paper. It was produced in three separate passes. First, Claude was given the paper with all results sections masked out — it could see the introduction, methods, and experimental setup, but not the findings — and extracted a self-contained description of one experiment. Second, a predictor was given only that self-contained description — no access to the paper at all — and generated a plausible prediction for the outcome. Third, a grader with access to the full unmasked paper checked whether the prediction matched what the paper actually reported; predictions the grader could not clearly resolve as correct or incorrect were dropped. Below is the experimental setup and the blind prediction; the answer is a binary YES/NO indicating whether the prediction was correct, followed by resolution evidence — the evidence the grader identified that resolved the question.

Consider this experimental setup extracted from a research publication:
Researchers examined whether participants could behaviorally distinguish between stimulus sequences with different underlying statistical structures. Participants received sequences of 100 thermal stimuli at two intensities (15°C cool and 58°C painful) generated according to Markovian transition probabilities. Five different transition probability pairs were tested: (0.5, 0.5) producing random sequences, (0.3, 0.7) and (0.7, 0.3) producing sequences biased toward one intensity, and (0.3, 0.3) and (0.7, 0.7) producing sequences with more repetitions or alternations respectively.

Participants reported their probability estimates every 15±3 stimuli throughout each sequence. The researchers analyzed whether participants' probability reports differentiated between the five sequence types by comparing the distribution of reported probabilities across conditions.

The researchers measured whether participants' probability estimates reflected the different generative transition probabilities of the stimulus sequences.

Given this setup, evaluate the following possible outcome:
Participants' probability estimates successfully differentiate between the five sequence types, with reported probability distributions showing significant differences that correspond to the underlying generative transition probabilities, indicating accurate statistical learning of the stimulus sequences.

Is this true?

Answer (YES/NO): YES